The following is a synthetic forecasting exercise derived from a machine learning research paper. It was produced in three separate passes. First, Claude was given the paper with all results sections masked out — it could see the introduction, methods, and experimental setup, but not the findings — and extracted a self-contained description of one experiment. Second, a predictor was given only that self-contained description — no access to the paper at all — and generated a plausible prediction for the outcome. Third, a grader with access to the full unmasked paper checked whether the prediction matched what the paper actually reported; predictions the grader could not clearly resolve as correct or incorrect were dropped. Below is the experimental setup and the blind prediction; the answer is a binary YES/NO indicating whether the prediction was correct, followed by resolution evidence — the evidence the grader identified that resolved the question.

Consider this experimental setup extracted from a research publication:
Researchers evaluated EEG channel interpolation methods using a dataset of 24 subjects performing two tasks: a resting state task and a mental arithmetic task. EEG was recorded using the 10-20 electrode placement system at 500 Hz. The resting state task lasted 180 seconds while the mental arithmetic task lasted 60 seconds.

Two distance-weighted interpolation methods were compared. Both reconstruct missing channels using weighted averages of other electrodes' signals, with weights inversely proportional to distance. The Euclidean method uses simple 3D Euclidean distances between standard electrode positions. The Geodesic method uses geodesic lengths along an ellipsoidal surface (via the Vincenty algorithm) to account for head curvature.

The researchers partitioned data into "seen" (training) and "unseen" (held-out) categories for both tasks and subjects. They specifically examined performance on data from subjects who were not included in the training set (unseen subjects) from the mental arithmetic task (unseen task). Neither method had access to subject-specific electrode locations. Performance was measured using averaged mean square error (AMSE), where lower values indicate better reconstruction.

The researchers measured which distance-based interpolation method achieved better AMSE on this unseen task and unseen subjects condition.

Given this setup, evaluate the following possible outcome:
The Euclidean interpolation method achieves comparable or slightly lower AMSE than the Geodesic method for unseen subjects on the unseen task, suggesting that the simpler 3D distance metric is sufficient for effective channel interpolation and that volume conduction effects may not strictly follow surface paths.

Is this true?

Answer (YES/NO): YES